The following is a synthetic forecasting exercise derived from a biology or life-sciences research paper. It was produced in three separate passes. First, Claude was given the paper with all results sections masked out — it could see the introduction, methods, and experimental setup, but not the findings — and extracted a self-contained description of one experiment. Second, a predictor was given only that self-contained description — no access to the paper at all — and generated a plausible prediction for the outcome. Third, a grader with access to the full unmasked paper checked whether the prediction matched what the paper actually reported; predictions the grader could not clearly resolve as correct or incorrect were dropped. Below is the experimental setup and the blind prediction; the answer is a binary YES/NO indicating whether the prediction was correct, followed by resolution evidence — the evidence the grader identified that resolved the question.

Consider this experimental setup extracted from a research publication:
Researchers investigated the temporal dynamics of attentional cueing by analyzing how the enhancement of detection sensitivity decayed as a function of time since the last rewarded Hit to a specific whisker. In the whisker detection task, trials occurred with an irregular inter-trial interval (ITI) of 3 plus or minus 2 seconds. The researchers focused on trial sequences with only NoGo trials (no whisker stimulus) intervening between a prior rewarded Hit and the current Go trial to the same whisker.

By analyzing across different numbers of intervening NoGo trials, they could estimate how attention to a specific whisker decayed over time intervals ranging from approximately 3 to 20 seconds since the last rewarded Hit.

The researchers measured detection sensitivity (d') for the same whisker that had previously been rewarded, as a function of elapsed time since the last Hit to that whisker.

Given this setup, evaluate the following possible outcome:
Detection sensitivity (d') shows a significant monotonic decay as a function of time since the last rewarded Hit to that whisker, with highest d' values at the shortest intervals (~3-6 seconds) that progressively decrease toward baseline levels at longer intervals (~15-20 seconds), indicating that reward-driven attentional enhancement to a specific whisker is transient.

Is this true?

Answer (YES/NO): NO